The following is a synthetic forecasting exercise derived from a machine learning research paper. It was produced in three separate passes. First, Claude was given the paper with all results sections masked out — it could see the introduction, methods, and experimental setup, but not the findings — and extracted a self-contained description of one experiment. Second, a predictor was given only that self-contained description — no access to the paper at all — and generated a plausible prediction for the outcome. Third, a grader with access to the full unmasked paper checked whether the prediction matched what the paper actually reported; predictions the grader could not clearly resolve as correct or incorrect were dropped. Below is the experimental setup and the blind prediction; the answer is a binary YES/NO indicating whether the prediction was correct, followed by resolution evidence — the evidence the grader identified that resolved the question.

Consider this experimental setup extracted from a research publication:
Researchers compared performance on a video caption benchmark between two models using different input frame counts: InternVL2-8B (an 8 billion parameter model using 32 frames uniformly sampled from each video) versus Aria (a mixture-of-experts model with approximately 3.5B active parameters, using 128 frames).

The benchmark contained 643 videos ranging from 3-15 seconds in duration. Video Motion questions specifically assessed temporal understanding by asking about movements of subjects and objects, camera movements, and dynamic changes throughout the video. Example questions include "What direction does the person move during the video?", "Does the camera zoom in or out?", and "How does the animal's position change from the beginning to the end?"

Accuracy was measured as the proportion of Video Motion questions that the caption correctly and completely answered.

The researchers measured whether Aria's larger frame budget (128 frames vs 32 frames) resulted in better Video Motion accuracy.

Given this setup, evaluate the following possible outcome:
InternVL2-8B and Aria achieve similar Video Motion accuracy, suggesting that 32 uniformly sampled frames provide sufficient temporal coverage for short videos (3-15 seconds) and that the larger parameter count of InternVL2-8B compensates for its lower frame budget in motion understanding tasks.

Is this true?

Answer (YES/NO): NO